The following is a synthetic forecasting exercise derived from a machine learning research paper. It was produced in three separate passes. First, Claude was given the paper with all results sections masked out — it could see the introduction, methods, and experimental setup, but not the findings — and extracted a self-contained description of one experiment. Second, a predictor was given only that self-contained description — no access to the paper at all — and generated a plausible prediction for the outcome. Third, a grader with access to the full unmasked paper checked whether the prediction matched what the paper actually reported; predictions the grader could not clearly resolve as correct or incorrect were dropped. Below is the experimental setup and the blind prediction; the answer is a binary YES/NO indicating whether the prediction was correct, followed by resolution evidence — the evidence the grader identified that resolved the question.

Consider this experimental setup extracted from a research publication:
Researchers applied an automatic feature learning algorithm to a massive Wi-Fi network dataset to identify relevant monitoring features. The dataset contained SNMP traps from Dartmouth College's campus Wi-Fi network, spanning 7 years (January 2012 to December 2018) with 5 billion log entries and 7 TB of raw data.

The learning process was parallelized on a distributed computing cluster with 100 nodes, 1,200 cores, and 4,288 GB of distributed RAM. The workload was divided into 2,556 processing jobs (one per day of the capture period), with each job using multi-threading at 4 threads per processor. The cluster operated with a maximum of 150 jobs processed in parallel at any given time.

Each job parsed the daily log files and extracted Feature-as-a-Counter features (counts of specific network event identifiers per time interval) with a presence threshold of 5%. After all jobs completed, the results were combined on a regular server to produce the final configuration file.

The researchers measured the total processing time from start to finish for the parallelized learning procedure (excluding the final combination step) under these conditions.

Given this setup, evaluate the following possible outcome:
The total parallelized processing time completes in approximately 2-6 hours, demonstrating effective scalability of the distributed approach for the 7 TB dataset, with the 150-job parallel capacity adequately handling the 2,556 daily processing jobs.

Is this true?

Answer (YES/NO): NO